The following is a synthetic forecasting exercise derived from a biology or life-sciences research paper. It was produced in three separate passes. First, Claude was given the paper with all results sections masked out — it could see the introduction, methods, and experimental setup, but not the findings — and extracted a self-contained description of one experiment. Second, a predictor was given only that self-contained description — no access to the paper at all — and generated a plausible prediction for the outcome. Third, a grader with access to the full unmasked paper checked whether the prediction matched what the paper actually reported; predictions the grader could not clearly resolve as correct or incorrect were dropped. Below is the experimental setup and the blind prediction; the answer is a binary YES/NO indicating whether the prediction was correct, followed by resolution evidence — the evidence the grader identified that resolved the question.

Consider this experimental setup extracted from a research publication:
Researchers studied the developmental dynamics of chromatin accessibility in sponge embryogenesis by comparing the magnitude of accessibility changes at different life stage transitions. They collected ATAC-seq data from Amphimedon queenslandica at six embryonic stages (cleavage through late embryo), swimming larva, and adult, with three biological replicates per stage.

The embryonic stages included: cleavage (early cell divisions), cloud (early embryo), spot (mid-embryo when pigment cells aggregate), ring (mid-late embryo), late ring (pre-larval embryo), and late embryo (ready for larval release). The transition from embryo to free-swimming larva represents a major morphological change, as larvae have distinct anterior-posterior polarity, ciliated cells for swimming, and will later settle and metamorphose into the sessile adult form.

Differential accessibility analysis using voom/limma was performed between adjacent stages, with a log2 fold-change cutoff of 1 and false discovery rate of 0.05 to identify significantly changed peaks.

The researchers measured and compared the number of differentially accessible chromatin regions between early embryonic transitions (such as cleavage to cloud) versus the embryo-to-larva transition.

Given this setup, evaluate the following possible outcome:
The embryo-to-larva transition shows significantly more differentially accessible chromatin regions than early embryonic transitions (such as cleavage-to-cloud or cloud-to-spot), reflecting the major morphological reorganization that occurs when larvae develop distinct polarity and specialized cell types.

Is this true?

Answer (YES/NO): NO